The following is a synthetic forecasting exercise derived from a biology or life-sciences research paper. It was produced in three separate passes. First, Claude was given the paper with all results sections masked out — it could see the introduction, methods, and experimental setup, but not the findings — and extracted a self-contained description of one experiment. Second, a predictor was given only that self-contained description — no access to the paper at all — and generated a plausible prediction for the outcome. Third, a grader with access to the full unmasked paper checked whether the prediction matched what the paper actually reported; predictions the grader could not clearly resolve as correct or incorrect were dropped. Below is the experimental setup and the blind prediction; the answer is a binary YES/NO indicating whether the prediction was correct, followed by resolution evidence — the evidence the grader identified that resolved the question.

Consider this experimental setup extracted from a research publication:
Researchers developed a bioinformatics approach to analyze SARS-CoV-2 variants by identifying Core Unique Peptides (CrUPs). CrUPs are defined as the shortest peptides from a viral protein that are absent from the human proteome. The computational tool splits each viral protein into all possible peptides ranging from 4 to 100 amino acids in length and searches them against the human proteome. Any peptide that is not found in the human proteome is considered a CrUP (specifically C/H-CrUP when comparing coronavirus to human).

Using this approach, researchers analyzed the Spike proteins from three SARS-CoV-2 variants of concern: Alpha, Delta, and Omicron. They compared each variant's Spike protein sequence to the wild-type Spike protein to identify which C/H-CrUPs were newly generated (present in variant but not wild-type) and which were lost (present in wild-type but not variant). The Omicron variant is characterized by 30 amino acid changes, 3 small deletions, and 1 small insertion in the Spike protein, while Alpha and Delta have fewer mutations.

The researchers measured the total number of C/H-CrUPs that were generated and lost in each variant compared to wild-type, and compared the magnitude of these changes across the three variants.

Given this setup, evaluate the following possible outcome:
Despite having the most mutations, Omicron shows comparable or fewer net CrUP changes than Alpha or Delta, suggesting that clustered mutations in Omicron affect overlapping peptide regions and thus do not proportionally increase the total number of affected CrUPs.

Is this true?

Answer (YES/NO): NO